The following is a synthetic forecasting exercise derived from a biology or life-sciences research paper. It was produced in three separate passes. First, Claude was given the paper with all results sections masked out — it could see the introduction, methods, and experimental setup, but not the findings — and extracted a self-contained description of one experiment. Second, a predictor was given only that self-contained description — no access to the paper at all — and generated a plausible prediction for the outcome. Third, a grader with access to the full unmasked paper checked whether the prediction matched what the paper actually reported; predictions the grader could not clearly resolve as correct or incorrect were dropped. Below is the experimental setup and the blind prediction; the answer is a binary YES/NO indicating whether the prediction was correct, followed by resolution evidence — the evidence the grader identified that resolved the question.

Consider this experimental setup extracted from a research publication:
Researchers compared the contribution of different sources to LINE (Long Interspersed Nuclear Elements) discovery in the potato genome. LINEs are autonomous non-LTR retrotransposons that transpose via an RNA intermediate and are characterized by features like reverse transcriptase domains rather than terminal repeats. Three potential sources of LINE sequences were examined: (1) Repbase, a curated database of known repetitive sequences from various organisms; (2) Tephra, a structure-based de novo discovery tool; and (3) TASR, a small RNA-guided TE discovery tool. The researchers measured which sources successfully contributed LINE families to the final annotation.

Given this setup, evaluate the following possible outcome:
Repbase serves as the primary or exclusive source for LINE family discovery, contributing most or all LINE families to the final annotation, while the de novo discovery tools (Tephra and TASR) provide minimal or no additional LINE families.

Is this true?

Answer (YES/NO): NO